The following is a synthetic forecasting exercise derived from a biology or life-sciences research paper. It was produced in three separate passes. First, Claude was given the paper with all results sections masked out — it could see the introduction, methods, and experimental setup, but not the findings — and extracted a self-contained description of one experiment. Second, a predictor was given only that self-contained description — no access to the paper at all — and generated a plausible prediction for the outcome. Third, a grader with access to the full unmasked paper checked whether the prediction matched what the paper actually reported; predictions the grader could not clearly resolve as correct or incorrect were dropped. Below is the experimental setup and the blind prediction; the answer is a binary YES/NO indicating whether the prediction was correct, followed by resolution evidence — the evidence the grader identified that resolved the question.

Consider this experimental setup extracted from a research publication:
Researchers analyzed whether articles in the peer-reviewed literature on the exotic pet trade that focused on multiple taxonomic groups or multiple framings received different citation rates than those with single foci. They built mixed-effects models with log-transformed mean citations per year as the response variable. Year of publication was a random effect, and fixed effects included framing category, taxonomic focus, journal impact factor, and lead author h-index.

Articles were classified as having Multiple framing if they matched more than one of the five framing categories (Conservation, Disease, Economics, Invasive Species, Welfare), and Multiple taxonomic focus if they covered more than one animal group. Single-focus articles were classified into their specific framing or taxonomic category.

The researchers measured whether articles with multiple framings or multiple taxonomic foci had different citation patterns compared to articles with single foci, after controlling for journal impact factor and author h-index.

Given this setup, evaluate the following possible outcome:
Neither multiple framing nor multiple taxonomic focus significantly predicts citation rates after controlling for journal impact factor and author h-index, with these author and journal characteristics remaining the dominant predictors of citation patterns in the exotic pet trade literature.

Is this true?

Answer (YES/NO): NO